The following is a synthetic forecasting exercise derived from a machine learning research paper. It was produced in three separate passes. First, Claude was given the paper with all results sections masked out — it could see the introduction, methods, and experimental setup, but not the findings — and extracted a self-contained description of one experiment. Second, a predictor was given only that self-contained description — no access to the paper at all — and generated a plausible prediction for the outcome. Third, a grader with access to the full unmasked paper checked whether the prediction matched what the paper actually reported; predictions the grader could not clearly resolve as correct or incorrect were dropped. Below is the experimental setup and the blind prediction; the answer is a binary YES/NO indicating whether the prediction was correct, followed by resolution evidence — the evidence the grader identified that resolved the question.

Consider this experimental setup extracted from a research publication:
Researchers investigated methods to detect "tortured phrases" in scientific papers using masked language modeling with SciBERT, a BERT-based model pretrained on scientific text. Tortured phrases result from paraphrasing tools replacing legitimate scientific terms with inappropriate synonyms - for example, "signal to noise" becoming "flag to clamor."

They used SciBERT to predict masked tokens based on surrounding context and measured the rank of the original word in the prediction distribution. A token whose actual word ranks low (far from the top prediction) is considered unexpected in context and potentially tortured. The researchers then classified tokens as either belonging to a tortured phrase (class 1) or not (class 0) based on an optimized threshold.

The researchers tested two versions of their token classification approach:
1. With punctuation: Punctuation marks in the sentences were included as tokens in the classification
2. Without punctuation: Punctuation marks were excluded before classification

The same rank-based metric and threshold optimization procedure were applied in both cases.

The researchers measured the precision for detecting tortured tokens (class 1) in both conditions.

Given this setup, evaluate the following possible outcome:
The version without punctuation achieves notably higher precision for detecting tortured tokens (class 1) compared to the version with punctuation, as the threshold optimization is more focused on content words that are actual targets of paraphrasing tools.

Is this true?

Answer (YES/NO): NO